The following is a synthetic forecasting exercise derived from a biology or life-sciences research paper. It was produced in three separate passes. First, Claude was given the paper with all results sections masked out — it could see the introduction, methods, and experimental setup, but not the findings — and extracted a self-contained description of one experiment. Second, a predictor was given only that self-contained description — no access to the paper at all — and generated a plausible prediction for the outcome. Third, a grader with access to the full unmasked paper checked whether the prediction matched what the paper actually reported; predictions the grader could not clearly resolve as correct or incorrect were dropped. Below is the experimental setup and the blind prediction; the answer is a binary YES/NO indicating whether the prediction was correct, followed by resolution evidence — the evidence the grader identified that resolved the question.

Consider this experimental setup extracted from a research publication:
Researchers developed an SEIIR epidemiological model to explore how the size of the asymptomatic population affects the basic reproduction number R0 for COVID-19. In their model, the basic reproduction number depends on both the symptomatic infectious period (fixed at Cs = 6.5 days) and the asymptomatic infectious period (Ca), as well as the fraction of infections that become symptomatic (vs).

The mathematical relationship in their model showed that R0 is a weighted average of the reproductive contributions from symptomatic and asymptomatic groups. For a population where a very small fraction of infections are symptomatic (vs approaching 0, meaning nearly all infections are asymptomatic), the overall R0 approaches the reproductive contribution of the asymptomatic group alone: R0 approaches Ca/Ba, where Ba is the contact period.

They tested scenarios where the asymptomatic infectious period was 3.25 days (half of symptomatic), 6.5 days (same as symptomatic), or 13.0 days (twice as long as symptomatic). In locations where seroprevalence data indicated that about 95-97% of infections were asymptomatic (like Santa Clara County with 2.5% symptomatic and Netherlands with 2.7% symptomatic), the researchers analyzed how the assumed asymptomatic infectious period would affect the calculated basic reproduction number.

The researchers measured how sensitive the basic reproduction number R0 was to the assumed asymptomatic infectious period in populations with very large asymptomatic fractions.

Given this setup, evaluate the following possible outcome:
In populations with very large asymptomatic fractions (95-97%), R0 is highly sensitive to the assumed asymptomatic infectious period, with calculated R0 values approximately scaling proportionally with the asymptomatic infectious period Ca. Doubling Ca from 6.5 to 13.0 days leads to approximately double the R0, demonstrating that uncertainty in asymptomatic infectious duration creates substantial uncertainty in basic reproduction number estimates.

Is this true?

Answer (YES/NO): NO